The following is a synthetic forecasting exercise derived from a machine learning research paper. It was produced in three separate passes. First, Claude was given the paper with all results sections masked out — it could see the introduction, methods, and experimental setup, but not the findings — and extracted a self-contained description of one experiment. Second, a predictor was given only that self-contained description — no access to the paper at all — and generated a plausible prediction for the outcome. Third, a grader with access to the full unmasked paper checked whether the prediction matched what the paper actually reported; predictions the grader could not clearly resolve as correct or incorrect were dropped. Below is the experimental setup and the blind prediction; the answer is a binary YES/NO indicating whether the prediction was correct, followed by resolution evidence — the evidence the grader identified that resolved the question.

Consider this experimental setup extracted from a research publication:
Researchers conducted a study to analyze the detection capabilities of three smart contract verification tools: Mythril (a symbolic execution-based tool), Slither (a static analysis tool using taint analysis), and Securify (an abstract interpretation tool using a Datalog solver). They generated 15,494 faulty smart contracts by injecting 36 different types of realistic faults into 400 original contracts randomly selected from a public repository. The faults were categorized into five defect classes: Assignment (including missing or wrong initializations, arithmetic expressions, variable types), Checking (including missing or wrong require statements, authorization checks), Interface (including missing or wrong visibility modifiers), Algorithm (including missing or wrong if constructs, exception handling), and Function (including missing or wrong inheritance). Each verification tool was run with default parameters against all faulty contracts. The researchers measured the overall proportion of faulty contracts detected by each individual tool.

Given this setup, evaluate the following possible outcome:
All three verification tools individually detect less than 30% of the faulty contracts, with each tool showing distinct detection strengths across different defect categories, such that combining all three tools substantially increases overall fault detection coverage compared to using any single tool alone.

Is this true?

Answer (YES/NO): NO